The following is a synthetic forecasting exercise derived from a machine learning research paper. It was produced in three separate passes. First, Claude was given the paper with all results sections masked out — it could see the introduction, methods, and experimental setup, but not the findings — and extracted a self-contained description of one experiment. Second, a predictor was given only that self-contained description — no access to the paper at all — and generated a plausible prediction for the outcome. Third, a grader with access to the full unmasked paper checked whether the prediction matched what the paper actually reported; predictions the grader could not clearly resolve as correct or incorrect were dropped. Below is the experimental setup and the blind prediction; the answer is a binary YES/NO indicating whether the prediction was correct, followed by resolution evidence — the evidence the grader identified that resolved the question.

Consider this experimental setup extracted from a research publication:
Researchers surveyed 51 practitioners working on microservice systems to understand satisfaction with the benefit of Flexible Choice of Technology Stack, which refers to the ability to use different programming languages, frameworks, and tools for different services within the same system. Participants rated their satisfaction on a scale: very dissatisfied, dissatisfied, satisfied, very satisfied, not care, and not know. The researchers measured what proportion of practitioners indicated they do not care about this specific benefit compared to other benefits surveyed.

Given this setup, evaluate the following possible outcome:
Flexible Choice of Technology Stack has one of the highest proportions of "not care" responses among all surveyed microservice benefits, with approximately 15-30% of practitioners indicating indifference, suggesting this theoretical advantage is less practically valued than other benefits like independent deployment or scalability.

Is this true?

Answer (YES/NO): NO